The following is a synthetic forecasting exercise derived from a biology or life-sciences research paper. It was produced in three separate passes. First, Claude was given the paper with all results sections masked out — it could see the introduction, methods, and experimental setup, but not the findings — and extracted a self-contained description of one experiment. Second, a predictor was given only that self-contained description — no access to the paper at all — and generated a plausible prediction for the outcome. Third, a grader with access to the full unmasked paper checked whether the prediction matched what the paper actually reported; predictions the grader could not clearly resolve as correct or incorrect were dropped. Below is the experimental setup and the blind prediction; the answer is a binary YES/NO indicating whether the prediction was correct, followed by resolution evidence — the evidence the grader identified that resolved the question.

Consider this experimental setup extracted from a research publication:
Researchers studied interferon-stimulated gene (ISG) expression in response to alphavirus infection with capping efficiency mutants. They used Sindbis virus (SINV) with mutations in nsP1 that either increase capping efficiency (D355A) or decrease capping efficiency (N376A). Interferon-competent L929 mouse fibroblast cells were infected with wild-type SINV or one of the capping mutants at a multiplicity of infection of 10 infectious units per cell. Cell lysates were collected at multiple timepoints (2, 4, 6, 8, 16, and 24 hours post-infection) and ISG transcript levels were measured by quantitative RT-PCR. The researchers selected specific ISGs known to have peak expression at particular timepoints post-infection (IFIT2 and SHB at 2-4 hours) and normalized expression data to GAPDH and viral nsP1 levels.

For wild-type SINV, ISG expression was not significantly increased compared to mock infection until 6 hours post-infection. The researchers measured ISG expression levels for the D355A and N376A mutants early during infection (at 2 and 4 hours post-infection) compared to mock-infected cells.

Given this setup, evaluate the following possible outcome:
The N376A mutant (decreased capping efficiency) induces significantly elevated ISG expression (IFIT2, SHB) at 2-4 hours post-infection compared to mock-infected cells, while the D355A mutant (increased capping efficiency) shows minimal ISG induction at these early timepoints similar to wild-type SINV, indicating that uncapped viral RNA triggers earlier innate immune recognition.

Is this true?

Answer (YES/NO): NO